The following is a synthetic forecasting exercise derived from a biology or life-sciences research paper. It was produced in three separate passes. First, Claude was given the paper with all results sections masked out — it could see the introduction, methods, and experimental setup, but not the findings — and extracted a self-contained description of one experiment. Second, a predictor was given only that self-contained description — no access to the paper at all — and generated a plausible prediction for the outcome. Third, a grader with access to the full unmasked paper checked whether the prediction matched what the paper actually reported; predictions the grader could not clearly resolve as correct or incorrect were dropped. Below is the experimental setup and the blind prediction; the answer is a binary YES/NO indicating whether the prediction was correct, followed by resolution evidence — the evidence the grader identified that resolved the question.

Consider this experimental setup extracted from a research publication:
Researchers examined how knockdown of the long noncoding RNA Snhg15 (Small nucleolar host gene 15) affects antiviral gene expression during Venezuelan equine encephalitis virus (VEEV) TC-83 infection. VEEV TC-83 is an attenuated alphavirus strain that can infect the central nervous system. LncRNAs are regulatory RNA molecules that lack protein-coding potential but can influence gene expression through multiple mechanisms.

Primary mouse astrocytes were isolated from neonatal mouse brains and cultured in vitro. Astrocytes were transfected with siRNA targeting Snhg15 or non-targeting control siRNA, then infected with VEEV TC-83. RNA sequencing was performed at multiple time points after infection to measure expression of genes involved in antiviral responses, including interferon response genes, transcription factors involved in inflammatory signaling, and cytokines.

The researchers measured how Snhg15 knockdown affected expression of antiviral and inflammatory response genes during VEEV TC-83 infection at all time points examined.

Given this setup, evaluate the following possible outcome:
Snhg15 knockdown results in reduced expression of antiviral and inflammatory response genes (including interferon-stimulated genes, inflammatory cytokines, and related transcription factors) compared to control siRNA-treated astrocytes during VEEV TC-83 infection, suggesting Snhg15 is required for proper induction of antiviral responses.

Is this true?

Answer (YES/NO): YES